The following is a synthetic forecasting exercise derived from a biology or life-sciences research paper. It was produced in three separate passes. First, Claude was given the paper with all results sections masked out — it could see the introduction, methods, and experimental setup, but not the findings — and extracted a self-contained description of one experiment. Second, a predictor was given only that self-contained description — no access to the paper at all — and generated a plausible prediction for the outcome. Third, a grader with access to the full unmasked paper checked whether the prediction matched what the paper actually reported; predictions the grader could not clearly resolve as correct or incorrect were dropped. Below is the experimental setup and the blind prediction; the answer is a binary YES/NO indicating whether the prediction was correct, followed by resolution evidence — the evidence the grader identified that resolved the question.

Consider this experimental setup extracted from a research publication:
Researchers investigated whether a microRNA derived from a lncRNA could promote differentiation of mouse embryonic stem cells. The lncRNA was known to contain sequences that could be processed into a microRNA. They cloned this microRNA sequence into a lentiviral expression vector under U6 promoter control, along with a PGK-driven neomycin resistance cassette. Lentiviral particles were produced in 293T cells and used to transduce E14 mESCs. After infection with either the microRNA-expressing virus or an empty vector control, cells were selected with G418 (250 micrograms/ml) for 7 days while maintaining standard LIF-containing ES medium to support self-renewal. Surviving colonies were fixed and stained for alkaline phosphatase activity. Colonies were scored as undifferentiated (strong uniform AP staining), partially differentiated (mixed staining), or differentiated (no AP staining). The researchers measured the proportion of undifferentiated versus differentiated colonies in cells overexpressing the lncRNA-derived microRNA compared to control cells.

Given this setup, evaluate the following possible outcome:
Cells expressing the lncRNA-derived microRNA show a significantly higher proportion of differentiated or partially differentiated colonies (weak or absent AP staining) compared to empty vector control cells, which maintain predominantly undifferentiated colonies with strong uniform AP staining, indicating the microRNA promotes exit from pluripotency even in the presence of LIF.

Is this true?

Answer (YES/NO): YES